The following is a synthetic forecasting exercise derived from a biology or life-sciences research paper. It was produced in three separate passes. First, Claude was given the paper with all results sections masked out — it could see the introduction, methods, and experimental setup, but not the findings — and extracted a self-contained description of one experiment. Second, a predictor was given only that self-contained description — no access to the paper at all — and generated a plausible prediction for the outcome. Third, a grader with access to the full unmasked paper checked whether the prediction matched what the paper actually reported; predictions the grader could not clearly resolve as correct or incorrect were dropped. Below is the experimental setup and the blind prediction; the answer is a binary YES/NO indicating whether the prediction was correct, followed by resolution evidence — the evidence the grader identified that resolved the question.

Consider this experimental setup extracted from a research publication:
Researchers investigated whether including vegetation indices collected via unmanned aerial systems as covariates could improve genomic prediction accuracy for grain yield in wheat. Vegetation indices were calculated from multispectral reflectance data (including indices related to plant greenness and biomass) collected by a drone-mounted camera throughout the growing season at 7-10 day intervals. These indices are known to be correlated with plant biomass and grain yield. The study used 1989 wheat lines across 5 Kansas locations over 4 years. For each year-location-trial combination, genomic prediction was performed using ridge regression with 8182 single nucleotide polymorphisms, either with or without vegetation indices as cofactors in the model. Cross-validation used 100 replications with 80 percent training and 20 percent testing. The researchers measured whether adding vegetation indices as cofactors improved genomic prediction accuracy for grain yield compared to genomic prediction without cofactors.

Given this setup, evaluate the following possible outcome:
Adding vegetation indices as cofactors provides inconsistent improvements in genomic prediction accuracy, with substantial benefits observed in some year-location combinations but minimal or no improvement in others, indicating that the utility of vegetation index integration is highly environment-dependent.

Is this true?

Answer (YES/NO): NO